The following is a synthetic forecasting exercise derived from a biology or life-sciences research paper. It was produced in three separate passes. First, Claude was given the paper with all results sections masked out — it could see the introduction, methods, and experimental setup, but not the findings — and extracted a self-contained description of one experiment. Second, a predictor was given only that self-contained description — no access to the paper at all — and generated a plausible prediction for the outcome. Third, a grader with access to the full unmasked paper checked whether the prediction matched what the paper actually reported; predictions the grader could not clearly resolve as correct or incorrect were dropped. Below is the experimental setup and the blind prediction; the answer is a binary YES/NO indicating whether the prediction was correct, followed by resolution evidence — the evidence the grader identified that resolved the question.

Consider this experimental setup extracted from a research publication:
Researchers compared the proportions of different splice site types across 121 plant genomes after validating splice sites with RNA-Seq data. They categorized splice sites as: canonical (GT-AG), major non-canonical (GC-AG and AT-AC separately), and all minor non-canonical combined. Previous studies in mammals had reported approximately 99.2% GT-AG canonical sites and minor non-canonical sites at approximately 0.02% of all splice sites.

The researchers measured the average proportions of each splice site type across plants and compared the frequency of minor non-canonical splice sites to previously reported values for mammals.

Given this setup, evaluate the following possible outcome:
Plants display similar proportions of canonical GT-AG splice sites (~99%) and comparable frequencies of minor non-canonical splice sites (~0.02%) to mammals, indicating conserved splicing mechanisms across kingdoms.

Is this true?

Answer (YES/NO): NO